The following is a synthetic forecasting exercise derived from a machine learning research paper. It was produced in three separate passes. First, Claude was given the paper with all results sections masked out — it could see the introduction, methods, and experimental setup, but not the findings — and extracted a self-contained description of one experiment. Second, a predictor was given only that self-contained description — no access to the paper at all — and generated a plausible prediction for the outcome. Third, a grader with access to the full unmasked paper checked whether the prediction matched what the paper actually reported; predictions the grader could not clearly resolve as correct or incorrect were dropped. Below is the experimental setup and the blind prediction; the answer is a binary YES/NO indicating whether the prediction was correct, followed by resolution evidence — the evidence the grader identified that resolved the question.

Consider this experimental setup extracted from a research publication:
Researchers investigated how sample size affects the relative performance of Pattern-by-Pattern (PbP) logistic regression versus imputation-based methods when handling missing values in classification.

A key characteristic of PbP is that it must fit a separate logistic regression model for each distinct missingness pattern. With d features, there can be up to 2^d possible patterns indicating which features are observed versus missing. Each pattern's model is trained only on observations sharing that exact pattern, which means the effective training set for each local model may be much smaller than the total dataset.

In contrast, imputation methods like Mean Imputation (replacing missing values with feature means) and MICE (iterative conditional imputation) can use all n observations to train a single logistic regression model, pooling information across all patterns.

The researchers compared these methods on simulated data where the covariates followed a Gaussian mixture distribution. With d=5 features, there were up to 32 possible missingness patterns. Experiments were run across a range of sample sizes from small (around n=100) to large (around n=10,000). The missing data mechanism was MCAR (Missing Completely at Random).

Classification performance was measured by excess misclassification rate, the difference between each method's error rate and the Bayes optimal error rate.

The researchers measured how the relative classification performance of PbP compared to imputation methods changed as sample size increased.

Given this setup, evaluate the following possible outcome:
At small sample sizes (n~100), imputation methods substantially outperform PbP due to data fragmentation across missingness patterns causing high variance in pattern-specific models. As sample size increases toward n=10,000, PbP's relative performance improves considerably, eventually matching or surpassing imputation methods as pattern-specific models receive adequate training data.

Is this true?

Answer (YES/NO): YES